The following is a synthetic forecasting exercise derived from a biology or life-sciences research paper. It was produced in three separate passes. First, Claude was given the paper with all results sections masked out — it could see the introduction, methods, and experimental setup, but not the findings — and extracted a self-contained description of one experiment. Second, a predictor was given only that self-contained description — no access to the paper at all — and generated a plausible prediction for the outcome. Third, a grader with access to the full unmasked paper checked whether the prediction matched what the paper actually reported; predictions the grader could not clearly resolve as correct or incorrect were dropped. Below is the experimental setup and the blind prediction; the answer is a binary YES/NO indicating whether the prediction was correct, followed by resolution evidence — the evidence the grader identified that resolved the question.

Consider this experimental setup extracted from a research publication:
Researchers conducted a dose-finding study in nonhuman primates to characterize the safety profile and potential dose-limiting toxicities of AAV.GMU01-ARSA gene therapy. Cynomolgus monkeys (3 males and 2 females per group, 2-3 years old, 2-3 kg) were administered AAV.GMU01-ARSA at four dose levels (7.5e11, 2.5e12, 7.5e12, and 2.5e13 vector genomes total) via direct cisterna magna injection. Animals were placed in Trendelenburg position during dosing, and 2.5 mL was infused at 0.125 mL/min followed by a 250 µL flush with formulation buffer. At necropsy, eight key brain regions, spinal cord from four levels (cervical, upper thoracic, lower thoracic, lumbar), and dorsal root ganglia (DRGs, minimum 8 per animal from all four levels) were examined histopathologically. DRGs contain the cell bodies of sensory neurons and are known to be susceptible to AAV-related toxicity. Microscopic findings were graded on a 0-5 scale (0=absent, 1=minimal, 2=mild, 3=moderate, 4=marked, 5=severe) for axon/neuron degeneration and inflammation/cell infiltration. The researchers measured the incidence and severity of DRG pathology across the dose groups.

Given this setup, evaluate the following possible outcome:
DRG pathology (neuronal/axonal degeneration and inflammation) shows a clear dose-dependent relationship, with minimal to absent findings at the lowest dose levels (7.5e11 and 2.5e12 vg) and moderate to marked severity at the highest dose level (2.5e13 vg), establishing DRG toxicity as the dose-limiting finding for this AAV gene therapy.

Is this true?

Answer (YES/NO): NO